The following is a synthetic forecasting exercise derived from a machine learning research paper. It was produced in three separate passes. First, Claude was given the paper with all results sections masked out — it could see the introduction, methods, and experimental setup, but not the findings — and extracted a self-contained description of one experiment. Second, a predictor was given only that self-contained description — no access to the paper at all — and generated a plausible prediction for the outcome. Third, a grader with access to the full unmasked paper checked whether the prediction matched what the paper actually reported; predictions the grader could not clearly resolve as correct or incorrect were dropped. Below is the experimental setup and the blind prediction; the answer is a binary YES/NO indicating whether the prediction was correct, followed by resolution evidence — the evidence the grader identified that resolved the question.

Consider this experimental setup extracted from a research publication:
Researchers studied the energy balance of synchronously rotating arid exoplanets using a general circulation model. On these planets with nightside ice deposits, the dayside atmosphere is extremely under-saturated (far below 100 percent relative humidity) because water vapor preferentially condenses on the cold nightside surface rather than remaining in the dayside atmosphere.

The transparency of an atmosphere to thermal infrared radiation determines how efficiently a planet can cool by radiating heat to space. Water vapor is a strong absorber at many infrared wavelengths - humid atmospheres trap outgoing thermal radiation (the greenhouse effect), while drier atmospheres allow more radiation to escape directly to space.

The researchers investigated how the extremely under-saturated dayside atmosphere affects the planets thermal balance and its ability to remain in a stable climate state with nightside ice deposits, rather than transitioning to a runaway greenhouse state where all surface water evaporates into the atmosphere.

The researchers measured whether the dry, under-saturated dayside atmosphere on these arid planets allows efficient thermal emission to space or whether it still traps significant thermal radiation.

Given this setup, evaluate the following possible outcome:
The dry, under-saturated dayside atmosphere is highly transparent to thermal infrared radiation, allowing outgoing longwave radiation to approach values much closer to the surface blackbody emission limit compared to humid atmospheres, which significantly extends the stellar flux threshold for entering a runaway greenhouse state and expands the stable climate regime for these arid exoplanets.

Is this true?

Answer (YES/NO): YES